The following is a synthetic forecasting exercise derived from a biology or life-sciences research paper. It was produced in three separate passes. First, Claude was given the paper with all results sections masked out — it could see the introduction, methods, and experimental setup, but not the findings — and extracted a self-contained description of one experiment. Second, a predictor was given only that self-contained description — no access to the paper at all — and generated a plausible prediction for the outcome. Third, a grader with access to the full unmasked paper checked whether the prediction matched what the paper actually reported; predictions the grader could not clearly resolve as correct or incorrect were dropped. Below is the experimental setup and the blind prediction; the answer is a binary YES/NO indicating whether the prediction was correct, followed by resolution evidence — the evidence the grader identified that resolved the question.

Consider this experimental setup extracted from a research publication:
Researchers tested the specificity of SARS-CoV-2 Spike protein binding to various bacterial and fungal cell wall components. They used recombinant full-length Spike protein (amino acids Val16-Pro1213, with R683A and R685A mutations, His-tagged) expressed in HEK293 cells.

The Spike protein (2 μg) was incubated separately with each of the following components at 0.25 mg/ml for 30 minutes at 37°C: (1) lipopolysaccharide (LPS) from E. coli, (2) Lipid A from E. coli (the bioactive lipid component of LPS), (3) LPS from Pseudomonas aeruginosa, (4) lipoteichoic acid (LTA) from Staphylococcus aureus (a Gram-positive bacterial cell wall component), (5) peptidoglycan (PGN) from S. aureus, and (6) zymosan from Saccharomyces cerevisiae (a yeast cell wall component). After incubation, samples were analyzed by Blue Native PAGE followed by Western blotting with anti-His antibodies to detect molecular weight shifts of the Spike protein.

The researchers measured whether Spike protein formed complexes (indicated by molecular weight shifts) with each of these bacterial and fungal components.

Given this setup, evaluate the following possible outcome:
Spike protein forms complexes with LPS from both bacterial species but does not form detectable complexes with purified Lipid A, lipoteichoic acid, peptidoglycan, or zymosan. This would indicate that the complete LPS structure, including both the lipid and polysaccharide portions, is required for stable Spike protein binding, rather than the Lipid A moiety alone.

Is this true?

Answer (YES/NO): NO